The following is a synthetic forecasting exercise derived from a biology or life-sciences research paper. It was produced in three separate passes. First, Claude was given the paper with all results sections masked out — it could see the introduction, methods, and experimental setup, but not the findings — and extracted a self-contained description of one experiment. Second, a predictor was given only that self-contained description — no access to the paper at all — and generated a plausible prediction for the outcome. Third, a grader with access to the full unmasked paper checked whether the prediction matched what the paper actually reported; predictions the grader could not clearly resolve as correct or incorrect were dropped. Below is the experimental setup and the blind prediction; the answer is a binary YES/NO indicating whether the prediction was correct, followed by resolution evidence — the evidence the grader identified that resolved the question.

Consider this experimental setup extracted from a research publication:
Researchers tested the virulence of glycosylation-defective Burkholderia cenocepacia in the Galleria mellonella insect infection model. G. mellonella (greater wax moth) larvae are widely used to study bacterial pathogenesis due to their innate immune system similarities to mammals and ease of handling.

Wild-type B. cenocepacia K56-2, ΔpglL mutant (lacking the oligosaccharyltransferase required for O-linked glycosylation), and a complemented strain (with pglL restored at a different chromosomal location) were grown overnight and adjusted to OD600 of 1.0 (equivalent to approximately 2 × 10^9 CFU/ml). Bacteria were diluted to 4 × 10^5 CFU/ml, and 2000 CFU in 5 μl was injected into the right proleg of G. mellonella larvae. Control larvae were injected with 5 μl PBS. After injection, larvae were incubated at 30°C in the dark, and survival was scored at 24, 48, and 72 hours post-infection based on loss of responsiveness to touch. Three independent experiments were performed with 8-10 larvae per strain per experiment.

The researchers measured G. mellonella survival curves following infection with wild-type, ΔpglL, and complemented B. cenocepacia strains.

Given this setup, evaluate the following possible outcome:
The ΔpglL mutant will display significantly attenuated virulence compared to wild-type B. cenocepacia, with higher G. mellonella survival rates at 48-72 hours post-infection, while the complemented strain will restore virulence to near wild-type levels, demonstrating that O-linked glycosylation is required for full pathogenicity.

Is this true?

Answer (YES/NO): YES